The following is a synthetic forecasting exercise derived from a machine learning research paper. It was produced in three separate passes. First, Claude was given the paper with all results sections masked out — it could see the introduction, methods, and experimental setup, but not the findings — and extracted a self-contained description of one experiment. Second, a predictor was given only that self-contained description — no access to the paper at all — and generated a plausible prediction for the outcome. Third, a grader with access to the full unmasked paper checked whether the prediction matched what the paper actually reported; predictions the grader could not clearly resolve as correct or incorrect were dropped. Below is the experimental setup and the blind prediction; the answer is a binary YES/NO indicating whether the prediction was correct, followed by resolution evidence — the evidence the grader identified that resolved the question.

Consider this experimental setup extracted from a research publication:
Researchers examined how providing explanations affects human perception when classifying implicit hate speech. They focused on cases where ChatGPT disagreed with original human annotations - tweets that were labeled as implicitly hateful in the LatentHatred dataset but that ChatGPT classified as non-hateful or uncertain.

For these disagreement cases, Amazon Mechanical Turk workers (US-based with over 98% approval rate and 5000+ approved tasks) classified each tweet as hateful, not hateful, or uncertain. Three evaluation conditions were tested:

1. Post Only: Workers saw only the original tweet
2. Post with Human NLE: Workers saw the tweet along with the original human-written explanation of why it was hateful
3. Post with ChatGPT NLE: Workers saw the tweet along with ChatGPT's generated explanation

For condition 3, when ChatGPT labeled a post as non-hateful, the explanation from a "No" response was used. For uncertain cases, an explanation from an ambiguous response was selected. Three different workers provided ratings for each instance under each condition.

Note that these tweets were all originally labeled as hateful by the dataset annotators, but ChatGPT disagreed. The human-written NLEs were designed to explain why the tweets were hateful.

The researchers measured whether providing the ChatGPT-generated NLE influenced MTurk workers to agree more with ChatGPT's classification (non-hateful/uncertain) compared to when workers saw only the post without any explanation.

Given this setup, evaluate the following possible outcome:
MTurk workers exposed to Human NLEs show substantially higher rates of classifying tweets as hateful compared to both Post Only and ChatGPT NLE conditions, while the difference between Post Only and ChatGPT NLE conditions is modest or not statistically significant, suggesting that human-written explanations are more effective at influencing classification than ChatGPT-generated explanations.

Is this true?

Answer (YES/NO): NO